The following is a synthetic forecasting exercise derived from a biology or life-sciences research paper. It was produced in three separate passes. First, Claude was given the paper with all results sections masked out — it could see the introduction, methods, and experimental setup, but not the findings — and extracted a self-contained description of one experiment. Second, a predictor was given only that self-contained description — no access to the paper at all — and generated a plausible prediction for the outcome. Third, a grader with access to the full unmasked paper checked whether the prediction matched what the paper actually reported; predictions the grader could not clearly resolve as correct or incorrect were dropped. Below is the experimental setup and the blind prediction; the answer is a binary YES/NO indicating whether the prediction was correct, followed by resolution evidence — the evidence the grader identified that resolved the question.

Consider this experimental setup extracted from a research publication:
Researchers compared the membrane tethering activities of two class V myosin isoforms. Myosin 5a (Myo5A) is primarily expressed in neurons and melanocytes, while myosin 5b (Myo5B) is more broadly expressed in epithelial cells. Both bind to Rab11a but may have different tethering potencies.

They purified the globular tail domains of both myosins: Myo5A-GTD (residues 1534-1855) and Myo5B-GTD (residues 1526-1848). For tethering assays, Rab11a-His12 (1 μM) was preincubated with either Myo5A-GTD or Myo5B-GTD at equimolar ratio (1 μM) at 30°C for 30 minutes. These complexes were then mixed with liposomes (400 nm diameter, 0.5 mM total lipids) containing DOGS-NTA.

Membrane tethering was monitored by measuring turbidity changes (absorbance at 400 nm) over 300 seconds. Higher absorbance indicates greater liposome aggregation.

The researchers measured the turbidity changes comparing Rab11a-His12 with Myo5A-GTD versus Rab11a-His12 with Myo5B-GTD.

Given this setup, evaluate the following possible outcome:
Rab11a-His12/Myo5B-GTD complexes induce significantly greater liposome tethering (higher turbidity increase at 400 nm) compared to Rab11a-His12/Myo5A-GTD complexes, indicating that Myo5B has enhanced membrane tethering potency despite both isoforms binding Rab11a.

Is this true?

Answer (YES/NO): NO